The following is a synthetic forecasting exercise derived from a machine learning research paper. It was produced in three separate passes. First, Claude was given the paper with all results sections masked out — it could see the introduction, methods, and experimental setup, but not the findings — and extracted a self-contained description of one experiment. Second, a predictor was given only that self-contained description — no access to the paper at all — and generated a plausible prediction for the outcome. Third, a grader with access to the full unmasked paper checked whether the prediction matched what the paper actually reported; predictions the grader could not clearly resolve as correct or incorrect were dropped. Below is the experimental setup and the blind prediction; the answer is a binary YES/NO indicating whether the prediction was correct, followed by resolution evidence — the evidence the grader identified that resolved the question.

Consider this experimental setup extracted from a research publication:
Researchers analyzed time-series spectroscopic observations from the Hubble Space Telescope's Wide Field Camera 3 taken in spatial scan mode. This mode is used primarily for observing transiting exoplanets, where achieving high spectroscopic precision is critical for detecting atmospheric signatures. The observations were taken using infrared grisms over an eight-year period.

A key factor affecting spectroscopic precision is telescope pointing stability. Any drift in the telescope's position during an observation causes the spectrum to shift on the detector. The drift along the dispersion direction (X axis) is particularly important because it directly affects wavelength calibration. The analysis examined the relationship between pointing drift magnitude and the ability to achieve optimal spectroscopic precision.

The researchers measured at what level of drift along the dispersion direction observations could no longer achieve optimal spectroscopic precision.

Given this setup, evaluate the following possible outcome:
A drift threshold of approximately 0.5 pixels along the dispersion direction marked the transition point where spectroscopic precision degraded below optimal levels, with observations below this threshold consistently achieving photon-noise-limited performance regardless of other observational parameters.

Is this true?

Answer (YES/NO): NO